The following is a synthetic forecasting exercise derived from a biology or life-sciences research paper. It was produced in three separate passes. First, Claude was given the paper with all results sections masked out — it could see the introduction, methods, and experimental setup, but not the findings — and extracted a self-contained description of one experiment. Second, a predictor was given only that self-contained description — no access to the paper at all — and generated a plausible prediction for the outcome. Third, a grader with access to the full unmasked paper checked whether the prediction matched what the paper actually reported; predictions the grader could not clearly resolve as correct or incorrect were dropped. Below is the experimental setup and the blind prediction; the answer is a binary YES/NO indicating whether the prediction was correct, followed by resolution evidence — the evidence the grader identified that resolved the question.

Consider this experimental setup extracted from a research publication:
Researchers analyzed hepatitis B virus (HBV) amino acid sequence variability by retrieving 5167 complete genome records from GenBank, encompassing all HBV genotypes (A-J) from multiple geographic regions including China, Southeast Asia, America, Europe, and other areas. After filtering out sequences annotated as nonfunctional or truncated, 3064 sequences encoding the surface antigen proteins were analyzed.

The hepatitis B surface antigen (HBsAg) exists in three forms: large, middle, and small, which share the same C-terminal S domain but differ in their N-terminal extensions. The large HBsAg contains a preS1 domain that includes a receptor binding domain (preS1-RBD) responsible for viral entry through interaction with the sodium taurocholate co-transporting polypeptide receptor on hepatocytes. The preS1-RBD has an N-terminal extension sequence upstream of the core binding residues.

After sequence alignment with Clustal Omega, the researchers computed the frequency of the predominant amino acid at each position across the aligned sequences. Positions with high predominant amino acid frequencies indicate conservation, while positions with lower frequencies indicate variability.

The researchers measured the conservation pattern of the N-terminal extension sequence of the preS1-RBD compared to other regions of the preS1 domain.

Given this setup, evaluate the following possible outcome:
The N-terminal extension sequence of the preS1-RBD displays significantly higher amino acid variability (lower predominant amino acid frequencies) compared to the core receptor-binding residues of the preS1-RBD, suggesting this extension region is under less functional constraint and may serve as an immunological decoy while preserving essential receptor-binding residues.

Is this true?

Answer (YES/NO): NO